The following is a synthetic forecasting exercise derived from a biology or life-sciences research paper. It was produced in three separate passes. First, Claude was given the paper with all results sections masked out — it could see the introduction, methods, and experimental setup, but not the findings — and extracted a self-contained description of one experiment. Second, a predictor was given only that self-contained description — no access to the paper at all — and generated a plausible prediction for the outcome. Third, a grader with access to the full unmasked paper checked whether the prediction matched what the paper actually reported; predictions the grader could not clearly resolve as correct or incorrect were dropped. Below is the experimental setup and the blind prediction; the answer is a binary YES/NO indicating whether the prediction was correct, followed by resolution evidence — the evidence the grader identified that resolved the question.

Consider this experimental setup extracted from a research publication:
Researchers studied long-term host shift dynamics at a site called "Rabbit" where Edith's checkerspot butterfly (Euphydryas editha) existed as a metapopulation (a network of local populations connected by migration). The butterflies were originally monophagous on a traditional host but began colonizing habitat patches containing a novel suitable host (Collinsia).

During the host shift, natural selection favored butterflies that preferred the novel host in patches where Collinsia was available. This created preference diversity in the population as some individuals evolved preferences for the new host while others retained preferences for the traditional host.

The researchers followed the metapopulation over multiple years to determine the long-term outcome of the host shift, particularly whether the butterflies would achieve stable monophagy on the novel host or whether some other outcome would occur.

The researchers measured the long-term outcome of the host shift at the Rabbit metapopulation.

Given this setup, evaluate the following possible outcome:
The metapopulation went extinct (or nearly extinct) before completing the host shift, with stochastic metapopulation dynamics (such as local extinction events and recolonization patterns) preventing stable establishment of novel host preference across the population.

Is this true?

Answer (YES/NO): NO